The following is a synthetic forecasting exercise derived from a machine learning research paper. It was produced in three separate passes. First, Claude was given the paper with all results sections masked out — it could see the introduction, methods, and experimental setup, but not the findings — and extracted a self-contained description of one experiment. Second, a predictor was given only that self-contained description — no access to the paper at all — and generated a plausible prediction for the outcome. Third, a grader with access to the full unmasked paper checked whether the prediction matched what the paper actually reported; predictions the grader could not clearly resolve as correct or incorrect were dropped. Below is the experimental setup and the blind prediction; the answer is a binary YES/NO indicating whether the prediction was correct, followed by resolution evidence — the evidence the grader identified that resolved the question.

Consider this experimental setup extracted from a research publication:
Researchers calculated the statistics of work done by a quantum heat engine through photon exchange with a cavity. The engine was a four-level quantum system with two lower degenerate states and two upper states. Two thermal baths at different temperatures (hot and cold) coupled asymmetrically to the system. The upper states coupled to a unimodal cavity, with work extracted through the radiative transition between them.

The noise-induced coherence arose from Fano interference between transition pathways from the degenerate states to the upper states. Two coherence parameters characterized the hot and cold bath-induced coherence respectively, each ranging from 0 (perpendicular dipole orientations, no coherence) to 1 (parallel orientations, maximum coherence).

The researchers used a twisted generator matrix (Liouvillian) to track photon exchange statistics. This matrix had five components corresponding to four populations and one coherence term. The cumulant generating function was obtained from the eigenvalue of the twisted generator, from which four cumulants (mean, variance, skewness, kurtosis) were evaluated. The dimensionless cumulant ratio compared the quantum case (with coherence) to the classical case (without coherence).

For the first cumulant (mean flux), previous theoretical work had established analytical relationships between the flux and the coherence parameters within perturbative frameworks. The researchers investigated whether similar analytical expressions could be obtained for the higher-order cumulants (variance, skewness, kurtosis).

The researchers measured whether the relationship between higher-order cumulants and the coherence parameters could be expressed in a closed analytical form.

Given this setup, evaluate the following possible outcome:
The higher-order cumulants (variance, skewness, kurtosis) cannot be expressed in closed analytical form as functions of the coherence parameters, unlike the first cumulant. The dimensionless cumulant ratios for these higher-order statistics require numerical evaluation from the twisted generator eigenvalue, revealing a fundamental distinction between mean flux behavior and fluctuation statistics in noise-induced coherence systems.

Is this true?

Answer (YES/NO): YES